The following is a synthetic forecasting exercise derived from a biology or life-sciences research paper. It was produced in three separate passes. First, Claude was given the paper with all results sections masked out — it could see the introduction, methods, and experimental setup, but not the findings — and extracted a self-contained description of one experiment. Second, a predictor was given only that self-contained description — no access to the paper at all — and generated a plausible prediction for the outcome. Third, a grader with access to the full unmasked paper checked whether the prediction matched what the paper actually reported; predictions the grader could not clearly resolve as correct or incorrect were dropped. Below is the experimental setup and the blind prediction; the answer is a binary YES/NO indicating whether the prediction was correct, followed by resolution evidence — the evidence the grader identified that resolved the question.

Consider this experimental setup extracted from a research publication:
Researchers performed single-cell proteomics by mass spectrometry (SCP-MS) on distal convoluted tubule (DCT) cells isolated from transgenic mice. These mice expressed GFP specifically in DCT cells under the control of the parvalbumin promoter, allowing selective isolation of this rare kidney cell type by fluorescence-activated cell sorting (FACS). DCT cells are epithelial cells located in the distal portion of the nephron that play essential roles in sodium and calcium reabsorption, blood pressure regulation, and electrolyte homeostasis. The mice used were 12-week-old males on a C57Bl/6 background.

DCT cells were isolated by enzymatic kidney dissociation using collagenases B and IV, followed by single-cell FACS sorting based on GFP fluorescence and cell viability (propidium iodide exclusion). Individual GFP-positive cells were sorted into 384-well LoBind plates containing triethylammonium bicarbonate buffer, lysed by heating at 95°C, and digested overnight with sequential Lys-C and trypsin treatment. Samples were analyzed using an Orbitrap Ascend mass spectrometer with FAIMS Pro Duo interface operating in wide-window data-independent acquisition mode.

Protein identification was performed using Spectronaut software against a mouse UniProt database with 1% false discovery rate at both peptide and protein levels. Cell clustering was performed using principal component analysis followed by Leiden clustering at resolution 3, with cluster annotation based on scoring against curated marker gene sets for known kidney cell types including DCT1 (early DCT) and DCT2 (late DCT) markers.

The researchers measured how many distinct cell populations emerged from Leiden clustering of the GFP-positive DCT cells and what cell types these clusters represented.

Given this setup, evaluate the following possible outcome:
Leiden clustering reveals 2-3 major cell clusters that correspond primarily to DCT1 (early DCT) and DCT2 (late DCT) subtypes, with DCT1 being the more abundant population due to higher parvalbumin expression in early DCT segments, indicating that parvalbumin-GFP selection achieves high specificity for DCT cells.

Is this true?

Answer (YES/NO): NO